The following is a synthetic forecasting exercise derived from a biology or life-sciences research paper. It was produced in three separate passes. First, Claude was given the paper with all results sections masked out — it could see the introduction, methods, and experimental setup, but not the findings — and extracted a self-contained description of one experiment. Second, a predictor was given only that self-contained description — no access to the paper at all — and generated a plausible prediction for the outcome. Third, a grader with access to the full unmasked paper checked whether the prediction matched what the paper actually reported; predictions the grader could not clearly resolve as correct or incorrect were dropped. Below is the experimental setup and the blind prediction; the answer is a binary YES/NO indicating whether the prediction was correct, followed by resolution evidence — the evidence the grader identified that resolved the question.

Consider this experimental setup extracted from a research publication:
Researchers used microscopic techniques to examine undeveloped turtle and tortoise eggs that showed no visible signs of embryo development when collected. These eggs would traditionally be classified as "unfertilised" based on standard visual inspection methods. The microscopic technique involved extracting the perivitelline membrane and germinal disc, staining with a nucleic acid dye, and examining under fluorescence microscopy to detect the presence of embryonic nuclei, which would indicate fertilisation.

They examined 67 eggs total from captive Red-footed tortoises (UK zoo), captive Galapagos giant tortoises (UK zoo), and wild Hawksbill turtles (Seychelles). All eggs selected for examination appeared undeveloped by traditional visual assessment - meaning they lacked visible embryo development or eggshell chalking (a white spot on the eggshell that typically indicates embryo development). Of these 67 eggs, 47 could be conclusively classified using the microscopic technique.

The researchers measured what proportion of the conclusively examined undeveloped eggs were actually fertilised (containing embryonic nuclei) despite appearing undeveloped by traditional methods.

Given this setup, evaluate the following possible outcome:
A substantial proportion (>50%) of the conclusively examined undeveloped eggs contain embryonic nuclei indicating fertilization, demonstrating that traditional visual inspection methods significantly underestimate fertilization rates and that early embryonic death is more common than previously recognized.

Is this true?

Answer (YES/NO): YES